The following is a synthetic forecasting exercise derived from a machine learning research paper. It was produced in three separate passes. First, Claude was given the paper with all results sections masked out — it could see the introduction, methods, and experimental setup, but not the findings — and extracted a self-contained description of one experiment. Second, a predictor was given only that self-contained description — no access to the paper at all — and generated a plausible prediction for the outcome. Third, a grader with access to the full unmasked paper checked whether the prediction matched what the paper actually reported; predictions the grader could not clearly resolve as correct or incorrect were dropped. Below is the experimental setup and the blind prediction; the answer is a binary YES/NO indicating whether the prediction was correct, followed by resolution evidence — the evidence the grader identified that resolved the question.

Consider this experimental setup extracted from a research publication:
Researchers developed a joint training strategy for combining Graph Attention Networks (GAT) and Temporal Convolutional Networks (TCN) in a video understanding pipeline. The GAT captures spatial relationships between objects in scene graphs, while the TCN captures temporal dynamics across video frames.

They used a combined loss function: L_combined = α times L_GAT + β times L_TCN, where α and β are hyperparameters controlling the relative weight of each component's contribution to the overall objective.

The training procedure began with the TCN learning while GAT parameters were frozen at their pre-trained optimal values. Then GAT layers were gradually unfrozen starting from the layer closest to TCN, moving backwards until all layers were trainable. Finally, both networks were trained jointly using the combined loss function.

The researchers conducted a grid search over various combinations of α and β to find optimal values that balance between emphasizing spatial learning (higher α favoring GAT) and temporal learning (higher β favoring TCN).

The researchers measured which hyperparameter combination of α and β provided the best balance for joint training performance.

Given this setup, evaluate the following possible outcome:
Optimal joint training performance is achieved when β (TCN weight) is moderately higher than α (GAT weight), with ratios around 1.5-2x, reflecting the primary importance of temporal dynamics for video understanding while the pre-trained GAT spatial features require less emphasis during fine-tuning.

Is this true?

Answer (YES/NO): NO